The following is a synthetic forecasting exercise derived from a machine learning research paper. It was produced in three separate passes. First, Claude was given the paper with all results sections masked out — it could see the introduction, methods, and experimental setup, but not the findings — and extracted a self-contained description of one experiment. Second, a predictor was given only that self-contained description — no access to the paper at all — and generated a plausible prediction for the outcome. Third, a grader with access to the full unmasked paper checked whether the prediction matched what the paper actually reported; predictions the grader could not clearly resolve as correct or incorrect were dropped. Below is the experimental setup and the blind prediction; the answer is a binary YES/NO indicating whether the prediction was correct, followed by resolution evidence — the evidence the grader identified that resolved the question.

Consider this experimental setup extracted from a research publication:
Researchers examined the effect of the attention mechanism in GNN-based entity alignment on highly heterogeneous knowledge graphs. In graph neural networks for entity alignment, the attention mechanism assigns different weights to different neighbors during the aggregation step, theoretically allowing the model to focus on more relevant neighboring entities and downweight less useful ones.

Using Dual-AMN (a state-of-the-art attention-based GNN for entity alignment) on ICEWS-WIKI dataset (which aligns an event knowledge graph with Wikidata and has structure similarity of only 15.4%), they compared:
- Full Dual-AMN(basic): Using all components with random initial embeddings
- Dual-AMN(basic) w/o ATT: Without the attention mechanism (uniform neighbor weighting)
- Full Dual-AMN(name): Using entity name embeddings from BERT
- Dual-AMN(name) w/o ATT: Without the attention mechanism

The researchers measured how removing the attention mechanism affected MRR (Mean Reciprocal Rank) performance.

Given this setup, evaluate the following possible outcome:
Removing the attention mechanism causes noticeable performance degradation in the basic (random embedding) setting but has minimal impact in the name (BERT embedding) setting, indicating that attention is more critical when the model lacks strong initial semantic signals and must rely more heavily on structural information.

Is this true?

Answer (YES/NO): NO